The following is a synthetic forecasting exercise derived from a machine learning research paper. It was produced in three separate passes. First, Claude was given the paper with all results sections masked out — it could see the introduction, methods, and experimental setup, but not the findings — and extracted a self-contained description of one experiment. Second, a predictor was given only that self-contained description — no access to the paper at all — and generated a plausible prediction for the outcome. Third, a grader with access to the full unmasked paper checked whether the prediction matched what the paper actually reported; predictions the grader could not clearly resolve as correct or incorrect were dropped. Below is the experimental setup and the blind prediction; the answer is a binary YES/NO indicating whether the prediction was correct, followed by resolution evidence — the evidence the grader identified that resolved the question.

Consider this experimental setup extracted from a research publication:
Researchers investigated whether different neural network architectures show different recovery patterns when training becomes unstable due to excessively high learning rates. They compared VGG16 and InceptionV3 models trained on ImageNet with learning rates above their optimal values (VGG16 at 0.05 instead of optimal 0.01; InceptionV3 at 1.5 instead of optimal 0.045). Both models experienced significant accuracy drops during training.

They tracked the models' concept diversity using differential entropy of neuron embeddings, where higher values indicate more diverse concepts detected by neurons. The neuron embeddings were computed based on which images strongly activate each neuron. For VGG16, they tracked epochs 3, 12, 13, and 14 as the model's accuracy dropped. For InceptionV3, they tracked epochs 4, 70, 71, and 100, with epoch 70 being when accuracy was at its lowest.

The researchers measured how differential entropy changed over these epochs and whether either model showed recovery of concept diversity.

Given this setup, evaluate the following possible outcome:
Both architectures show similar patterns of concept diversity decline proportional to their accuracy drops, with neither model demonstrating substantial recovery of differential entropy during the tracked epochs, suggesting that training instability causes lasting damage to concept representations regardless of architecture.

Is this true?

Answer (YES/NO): NO